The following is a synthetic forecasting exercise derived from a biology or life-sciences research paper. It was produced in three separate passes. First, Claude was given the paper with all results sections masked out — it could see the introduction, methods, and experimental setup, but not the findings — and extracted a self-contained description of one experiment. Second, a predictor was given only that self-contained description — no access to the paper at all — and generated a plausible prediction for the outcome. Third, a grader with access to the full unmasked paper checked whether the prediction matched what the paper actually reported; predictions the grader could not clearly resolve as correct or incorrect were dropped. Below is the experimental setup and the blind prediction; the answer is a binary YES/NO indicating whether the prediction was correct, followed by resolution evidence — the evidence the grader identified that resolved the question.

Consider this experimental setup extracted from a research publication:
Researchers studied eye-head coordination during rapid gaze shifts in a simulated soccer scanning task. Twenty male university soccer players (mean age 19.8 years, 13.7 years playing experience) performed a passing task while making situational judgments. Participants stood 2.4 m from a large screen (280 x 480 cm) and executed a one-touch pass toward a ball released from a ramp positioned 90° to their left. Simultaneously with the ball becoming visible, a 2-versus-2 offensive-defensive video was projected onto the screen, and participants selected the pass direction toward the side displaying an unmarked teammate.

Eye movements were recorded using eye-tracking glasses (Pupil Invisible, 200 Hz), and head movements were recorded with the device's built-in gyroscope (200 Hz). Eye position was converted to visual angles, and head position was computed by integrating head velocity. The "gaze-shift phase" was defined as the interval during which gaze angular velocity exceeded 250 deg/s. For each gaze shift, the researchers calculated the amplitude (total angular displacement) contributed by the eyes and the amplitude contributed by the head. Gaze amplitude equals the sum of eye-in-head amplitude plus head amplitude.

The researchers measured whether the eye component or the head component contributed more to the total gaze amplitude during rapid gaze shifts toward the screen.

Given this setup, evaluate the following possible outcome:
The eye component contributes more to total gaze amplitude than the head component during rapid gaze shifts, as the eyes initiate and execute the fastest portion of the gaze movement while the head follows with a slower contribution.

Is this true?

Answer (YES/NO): YES